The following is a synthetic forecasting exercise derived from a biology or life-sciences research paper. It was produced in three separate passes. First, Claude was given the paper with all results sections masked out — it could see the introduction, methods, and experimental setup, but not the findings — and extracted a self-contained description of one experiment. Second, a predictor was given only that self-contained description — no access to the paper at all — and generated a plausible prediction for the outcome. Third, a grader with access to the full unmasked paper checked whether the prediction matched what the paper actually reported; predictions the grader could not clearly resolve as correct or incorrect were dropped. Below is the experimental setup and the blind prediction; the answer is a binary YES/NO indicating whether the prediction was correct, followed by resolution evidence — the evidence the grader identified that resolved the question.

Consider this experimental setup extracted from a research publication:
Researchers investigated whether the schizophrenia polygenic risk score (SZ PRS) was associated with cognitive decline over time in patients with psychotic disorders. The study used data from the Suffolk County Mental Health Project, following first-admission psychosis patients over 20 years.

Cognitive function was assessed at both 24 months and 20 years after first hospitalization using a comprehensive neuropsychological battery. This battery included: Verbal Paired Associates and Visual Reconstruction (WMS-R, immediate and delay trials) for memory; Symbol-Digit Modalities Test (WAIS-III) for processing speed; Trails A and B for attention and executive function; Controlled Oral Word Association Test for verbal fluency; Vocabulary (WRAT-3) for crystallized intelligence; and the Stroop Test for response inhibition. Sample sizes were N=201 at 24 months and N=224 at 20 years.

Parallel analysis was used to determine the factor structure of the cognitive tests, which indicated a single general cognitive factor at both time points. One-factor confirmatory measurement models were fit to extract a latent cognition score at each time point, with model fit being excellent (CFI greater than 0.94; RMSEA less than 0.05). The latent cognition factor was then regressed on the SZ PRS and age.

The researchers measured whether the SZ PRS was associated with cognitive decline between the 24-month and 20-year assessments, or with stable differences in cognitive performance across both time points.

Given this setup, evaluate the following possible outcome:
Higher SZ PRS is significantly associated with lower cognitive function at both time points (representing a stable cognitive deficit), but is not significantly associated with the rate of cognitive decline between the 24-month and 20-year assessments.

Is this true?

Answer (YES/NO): YES